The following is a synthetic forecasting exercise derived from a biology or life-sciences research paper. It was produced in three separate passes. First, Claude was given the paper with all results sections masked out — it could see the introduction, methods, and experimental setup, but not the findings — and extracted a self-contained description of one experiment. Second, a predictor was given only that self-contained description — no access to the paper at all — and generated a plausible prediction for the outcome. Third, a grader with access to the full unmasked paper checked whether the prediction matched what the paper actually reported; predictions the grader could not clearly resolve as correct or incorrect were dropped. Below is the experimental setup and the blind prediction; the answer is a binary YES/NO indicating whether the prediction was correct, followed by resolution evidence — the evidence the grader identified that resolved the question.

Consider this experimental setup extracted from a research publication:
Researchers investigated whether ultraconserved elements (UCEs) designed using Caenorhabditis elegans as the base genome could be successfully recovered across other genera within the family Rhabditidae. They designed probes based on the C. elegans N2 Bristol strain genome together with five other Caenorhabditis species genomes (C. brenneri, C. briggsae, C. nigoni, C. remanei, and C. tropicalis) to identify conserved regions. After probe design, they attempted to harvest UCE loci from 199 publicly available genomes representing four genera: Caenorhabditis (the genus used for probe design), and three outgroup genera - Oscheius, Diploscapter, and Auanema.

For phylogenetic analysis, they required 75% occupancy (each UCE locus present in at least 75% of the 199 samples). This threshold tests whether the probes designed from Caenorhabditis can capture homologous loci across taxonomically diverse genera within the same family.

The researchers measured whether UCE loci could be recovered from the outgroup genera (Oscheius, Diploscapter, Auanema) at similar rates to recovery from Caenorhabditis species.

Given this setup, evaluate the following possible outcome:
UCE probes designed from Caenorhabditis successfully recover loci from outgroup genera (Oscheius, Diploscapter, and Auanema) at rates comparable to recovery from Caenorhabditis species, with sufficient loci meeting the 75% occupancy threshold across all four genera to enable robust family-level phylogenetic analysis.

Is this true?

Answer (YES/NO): NO